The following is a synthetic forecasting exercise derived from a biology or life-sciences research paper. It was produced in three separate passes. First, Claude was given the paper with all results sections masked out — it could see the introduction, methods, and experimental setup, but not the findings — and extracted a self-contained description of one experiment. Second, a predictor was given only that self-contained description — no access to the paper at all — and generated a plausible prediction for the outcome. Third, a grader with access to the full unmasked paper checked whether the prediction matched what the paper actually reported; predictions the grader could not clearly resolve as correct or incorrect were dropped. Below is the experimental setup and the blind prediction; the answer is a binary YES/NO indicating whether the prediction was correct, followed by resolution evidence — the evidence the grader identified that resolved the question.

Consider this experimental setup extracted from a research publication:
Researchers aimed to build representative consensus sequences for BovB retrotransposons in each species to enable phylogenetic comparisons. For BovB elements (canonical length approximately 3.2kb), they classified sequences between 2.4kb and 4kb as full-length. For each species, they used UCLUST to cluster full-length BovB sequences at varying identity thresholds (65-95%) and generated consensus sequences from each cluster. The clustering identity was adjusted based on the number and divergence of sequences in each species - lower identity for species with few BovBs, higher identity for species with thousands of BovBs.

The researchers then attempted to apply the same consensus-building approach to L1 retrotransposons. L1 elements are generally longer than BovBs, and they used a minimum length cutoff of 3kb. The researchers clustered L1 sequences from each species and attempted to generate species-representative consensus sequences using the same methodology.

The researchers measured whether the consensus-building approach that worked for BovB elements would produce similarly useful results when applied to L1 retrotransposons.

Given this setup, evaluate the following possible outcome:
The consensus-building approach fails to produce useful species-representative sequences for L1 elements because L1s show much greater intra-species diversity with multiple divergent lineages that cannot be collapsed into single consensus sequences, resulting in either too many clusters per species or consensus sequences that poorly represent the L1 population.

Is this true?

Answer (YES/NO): YES